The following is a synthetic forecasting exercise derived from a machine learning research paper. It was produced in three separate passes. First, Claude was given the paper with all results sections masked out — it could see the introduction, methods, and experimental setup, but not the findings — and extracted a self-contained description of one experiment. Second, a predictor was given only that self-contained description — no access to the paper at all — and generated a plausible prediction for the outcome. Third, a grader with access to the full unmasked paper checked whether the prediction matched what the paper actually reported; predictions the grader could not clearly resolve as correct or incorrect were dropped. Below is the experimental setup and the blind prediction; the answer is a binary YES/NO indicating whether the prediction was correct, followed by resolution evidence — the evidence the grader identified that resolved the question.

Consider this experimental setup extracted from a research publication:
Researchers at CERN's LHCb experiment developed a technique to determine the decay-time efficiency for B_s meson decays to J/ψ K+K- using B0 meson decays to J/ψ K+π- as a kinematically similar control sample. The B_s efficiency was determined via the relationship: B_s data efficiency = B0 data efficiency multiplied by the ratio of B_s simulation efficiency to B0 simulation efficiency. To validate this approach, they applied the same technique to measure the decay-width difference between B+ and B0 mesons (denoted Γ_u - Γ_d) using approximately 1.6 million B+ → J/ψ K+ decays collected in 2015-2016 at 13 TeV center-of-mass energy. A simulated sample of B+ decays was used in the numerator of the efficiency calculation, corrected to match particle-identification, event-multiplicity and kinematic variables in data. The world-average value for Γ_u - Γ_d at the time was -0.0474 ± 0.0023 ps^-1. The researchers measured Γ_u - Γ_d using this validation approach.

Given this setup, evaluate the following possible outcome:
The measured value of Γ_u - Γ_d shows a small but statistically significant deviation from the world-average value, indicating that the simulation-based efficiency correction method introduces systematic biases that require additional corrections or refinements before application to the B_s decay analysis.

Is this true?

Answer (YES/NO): NO